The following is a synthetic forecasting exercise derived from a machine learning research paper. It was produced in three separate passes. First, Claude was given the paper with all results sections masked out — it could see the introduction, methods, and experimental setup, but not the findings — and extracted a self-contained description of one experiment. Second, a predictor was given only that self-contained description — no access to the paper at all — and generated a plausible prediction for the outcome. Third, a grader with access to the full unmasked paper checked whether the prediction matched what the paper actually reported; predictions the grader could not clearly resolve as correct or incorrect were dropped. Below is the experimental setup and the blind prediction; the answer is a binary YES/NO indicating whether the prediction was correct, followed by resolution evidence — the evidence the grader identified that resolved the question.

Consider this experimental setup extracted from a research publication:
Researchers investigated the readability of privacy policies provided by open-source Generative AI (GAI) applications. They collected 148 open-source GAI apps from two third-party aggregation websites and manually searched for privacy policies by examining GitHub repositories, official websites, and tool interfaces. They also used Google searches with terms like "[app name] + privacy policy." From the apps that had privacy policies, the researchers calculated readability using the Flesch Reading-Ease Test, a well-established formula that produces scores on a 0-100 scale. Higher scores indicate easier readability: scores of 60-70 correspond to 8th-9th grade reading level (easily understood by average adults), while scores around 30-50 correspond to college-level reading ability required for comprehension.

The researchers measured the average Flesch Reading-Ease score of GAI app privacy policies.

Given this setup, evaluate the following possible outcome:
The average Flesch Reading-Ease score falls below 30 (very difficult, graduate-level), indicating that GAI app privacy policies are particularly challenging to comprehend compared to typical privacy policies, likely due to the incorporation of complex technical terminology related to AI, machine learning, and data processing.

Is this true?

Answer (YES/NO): NO